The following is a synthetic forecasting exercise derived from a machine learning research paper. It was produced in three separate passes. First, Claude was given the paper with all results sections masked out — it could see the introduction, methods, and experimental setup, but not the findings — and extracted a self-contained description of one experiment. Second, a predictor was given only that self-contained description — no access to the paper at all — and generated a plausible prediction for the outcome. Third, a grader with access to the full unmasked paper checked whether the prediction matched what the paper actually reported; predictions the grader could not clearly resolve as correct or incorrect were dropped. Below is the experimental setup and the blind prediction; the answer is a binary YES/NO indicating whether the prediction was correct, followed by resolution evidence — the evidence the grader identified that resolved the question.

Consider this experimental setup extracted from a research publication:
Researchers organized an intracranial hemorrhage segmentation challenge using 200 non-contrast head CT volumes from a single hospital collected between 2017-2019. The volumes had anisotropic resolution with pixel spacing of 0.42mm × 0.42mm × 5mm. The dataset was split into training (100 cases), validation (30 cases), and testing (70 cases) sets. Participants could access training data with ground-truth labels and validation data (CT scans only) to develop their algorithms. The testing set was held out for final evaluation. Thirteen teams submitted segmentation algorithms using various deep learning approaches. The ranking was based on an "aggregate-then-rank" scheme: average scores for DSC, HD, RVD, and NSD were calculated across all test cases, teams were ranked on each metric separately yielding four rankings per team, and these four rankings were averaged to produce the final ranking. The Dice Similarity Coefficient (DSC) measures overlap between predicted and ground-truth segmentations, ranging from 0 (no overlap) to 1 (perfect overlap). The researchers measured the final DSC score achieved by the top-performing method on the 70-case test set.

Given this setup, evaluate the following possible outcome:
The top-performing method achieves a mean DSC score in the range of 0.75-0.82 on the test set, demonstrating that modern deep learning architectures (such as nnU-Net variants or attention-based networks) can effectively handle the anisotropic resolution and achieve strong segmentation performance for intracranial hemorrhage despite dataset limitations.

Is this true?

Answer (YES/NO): NO